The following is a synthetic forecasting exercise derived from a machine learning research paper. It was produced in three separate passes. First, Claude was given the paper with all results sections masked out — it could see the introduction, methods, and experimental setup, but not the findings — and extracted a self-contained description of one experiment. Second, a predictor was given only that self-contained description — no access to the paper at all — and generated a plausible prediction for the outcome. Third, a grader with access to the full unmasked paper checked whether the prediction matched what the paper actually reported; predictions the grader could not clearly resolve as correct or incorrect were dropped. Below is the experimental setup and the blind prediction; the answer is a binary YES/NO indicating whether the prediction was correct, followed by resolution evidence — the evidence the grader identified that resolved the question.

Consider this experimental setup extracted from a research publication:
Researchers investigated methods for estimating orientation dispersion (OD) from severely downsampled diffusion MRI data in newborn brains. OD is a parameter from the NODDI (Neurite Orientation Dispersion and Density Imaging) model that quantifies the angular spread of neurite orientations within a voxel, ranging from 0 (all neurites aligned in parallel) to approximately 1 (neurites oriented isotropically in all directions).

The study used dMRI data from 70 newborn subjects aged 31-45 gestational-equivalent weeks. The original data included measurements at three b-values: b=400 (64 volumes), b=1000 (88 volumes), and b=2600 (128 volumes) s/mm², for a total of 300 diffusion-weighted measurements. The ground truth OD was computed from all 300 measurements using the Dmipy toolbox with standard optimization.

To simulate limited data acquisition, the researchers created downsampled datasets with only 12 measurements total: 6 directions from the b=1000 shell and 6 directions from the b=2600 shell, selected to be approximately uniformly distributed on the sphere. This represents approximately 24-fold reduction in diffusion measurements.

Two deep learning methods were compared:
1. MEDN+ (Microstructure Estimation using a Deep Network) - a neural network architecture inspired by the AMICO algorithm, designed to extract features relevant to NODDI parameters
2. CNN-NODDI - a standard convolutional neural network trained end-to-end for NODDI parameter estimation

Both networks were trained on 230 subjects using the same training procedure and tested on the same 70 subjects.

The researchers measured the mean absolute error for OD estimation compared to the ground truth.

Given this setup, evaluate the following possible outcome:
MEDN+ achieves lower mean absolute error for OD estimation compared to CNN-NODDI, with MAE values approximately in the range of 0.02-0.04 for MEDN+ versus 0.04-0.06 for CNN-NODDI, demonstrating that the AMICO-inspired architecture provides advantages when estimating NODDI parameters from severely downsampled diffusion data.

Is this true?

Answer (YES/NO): NO